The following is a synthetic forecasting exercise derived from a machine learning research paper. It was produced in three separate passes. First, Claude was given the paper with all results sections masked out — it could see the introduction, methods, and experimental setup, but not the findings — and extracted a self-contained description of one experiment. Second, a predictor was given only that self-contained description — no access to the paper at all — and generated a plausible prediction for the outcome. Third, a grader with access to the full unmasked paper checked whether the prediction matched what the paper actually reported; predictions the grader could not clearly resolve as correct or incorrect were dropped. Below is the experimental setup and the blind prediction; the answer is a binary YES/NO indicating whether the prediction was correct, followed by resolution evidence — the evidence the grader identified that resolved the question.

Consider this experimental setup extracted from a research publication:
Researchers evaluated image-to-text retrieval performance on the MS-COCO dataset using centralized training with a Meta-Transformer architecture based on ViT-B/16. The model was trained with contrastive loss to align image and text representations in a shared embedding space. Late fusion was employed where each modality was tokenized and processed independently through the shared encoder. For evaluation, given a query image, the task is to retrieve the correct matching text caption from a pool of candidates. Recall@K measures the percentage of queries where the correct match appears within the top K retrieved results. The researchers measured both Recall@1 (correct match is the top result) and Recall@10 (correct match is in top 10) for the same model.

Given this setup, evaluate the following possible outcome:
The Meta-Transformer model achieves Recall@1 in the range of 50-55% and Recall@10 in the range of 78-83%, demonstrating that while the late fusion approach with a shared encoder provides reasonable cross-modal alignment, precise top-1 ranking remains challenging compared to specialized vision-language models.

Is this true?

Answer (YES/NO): NO